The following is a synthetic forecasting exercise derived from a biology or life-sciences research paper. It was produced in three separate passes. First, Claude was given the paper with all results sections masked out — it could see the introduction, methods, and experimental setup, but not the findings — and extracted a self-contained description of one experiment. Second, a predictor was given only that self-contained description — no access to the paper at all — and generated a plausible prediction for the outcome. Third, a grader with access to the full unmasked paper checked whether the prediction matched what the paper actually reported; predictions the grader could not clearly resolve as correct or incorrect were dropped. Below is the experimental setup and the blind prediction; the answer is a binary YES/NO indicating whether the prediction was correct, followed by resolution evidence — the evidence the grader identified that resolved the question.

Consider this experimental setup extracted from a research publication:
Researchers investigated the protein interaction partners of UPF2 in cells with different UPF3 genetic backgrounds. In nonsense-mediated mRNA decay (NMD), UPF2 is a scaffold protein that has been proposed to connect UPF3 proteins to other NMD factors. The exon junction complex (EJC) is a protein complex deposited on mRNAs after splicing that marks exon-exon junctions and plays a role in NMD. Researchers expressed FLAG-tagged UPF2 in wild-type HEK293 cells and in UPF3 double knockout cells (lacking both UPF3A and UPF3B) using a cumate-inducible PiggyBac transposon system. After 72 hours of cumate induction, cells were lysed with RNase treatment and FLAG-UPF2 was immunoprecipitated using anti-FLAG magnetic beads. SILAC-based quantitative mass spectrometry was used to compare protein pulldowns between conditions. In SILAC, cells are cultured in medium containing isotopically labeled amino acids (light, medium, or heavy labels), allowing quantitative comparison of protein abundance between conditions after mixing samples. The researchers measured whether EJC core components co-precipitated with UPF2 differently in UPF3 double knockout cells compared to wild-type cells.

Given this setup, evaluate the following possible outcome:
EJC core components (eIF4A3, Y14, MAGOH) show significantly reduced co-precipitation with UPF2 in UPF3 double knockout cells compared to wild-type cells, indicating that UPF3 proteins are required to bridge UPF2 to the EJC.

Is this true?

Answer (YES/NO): YES